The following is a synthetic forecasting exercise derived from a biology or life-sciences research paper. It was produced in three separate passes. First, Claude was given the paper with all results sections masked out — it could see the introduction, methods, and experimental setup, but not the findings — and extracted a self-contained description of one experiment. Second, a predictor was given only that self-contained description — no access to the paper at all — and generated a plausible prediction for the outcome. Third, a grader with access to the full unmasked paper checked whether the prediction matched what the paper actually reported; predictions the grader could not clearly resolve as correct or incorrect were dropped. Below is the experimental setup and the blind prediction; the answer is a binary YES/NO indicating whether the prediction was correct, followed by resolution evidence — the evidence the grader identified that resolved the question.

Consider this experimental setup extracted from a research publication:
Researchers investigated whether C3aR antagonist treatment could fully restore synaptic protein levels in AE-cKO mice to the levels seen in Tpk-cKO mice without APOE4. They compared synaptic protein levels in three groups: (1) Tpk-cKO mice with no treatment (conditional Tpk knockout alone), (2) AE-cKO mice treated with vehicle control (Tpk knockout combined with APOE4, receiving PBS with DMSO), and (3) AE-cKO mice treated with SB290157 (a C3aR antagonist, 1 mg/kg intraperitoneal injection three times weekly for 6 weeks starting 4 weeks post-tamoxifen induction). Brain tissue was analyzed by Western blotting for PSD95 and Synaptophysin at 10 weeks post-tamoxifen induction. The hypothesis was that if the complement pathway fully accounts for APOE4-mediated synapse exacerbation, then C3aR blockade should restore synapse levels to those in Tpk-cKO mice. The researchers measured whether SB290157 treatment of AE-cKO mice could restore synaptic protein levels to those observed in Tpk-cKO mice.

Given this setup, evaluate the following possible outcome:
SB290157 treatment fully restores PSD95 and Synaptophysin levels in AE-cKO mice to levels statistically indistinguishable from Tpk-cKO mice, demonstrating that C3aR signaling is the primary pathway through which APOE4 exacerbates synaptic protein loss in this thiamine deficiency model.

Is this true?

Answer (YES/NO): NO